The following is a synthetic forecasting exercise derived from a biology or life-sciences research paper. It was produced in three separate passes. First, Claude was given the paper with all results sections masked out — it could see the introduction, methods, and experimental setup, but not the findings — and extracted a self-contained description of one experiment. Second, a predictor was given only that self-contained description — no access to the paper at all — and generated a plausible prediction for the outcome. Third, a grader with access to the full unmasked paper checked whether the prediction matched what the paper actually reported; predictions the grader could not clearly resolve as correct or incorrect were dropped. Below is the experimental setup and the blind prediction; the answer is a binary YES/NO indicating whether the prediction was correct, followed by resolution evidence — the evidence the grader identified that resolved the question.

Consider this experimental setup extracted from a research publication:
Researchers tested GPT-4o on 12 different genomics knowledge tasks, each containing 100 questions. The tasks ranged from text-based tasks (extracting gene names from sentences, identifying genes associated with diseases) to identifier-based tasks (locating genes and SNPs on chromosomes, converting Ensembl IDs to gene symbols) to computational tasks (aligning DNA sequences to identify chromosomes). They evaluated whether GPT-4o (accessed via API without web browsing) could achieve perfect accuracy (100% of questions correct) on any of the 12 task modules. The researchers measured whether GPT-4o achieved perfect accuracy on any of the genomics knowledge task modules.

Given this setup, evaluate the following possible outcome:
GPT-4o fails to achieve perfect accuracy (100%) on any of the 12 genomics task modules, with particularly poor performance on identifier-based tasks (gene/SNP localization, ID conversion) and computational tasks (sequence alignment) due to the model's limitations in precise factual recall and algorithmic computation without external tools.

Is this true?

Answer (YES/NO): YES